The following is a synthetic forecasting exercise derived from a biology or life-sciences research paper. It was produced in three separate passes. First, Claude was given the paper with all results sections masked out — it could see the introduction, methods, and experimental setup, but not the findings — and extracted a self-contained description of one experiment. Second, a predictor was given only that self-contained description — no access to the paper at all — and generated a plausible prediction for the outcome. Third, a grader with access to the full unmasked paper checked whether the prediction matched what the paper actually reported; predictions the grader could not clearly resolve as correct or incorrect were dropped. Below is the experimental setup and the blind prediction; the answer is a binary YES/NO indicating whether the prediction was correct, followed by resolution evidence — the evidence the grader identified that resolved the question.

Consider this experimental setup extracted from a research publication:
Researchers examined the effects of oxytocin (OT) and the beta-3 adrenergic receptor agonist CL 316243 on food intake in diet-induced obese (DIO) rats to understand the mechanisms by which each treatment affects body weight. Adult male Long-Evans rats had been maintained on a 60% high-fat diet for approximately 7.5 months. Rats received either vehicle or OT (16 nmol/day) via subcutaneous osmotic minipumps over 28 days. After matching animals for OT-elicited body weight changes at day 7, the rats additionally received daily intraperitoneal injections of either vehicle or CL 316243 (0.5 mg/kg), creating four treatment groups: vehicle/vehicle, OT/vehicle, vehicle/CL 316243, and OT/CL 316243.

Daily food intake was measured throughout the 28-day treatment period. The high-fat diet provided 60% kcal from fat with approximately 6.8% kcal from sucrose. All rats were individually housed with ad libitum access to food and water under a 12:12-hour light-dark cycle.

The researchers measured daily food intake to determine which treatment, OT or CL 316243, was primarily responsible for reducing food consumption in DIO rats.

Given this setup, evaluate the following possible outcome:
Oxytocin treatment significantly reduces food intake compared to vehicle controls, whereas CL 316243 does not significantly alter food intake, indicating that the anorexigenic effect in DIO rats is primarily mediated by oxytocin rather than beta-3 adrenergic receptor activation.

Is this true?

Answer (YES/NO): NO